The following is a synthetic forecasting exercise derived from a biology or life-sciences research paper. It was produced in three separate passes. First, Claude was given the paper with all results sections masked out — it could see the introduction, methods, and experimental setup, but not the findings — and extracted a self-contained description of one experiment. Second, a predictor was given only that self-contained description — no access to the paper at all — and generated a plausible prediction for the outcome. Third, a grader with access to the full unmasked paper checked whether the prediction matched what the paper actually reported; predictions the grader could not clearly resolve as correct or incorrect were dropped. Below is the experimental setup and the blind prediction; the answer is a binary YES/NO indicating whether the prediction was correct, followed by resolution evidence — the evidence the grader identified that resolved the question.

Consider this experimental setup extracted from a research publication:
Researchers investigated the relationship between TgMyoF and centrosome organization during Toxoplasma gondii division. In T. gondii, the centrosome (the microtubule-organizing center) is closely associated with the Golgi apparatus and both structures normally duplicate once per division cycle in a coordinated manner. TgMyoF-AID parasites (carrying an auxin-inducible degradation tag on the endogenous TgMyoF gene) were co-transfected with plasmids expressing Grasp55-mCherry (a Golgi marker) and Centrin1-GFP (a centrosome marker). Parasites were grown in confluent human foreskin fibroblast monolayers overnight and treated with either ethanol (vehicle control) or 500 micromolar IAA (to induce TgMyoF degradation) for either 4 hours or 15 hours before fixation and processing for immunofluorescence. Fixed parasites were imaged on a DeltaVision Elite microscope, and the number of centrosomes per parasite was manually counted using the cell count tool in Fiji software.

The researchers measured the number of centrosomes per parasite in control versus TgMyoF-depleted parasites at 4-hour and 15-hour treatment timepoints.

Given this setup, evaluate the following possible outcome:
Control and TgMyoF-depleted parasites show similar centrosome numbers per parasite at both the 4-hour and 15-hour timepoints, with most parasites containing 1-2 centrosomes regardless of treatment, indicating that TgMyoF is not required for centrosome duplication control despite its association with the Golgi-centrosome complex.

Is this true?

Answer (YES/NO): NO